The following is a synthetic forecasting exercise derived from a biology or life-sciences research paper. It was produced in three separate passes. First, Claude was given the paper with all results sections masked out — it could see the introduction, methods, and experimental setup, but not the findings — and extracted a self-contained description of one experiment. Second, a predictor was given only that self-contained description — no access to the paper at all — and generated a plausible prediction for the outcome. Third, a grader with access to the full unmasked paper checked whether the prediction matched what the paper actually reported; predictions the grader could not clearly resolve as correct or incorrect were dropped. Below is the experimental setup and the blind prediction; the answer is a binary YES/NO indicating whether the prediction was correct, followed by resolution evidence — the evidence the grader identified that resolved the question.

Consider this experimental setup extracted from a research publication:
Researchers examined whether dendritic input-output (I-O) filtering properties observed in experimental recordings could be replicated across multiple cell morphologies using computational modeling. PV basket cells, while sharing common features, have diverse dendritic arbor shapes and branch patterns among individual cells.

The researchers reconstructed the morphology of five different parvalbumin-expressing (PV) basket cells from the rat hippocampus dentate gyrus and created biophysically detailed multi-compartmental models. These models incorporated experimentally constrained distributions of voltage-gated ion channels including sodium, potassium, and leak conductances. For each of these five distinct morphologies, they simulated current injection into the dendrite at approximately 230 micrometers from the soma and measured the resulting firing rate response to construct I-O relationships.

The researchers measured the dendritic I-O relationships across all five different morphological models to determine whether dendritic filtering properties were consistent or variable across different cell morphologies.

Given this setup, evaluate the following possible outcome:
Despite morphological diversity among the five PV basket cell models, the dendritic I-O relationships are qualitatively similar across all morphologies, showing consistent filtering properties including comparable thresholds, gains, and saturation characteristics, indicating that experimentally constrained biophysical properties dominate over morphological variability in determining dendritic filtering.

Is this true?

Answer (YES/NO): YES